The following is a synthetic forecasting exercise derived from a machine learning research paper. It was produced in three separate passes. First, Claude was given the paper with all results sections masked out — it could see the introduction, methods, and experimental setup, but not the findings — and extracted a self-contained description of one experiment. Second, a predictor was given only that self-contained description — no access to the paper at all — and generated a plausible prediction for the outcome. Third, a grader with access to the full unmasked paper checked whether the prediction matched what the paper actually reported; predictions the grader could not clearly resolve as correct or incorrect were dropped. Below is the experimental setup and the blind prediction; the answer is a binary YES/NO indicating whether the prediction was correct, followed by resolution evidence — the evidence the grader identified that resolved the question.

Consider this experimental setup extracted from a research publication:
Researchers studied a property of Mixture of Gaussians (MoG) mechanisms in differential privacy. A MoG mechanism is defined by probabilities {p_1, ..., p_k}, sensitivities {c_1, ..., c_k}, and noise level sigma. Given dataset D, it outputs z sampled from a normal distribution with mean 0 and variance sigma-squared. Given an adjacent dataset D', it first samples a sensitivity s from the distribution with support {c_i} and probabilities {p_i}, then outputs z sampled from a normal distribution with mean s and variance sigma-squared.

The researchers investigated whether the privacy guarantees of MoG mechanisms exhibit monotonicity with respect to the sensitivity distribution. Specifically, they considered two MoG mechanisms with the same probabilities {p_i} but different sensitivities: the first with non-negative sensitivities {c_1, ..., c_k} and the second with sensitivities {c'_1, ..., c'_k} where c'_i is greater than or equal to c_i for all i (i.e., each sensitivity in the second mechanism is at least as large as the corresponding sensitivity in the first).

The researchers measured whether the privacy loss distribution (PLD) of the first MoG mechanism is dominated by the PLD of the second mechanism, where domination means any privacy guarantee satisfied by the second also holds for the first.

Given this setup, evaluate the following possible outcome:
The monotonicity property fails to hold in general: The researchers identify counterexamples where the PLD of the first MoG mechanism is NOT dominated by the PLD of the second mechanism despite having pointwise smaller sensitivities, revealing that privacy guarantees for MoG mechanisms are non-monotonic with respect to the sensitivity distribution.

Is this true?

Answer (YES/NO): NO